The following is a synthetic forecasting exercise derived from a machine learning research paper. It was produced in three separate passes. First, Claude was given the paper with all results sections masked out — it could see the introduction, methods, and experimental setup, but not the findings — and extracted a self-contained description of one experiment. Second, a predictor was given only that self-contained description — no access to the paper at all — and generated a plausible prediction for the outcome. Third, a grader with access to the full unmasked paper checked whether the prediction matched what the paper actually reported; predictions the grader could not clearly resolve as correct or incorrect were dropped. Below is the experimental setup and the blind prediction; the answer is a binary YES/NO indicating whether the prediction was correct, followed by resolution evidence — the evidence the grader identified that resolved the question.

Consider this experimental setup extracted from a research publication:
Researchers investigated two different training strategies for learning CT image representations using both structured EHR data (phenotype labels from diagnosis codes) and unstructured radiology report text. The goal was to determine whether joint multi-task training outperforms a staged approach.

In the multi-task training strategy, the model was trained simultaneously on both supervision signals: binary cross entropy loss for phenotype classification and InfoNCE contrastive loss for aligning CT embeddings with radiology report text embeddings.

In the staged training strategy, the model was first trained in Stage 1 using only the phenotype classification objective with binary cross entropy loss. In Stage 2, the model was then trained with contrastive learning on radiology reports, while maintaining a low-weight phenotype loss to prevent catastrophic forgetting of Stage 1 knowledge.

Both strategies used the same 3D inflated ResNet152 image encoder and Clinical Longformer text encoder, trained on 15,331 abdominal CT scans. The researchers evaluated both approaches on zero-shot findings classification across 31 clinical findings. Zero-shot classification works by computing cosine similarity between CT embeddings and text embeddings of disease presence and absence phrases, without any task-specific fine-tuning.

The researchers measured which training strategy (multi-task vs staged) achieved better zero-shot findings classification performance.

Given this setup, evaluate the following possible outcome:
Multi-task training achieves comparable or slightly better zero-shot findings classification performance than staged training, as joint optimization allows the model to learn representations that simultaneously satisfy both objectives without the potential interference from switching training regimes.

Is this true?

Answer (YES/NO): YES